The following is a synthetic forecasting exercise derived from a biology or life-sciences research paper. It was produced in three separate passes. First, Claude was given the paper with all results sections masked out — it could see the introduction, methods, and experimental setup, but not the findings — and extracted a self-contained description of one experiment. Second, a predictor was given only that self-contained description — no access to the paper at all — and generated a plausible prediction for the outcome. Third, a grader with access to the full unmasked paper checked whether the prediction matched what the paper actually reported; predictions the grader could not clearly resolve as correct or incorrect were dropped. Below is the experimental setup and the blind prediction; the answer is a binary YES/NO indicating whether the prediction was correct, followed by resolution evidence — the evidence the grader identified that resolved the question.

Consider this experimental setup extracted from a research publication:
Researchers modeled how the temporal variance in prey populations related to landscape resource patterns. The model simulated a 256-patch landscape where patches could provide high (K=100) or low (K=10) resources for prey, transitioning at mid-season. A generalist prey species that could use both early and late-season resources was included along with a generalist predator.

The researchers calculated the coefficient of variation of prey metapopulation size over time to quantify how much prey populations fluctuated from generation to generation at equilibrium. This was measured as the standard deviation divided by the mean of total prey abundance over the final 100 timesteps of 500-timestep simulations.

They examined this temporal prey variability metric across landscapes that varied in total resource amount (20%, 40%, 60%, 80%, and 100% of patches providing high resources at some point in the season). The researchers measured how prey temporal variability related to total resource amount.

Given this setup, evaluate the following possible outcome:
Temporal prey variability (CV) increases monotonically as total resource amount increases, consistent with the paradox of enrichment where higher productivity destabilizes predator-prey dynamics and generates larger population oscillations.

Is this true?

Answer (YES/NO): YES